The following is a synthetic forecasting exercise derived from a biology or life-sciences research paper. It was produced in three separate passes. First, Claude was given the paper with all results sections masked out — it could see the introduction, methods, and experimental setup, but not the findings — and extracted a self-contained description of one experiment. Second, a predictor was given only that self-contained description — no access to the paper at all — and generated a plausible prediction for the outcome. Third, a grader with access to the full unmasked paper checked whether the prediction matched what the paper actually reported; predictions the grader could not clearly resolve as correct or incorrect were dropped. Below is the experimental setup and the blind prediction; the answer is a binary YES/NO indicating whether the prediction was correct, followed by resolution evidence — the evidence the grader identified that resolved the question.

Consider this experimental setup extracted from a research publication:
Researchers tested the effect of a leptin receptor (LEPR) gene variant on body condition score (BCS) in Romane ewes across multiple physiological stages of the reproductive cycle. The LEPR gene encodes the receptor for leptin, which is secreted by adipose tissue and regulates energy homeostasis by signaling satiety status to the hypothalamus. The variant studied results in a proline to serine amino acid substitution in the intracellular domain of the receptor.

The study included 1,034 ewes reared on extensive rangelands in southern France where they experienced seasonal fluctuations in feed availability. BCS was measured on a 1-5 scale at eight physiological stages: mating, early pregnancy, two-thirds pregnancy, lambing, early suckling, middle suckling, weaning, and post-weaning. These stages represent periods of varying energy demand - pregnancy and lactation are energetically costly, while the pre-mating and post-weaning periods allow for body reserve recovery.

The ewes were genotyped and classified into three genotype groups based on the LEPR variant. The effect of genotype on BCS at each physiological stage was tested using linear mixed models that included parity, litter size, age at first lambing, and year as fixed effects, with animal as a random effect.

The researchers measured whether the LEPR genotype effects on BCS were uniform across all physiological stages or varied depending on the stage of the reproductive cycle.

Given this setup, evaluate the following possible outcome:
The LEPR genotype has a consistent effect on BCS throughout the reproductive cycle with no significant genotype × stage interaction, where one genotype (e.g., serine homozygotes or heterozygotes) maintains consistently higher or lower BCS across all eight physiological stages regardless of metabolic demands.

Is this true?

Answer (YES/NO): YES